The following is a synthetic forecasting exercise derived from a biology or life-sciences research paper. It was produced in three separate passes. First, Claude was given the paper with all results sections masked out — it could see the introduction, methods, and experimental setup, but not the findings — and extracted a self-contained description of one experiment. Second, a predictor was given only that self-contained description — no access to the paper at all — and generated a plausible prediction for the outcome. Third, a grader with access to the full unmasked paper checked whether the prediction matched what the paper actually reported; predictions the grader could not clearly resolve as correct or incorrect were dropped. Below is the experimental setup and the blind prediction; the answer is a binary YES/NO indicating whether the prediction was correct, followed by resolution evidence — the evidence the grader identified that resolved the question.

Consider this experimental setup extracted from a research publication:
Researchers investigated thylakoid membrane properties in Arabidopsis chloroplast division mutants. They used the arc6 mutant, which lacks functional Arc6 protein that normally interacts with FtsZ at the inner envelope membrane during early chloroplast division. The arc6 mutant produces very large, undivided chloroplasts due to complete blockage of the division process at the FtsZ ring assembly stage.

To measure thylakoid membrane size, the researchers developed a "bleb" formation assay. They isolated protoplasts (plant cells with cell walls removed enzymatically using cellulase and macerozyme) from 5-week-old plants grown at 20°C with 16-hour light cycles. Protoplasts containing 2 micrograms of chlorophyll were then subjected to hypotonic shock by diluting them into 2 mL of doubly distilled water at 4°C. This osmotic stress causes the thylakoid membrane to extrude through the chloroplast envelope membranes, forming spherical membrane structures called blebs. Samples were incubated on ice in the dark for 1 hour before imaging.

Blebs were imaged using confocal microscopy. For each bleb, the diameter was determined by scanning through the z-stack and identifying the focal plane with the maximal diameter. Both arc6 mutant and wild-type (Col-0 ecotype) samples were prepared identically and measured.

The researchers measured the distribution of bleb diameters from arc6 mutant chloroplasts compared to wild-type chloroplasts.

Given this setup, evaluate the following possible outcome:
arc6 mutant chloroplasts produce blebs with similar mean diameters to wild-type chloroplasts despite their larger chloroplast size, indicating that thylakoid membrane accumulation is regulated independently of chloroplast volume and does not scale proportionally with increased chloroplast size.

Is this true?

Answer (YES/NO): NO